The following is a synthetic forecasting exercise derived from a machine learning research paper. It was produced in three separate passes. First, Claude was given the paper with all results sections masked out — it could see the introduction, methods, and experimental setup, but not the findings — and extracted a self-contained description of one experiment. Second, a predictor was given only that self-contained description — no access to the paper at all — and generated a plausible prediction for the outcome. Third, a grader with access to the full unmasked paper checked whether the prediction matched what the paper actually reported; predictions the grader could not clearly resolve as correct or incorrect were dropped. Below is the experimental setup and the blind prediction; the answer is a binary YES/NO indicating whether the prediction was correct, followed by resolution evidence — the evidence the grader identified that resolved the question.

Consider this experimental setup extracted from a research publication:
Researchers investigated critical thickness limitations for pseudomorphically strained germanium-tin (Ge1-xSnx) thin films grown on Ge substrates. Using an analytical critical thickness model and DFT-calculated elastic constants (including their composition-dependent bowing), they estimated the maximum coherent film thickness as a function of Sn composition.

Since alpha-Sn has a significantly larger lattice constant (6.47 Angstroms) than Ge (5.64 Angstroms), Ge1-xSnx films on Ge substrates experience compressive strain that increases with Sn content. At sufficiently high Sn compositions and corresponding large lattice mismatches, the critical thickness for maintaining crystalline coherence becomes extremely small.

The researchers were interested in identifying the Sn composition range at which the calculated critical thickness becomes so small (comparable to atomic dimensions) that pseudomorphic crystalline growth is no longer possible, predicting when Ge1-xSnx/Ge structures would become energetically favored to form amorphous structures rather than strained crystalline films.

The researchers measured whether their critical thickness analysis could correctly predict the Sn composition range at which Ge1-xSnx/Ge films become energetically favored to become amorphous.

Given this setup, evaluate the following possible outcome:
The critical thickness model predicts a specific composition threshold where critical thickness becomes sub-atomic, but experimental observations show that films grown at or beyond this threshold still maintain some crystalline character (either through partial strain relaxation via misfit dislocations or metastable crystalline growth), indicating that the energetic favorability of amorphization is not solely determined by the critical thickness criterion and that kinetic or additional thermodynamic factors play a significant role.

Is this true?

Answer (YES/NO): NO